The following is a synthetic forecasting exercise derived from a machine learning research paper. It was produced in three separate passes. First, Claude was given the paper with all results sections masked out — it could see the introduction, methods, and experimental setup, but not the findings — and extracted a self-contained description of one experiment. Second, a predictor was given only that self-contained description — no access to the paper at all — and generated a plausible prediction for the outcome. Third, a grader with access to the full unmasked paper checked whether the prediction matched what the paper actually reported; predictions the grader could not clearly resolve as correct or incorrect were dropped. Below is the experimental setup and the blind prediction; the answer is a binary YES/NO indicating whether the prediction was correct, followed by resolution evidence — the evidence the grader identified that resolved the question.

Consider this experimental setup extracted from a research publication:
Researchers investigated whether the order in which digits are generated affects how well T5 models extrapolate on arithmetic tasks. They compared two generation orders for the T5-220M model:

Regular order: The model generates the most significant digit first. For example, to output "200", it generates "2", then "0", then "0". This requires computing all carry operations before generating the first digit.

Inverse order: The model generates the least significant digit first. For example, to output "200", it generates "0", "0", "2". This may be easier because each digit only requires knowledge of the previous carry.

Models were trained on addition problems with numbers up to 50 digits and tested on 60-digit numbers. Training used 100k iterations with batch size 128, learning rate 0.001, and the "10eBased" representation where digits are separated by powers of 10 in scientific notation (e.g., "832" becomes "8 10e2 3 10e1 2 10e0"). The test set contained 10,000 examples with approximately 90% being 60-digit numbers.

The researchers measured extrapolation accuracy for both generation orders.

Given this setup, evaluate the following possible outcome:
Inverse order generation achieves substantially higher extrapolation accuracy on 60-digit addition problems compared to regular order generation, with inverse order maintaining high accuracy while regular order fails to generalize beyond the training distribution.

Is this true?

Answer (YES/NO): NO